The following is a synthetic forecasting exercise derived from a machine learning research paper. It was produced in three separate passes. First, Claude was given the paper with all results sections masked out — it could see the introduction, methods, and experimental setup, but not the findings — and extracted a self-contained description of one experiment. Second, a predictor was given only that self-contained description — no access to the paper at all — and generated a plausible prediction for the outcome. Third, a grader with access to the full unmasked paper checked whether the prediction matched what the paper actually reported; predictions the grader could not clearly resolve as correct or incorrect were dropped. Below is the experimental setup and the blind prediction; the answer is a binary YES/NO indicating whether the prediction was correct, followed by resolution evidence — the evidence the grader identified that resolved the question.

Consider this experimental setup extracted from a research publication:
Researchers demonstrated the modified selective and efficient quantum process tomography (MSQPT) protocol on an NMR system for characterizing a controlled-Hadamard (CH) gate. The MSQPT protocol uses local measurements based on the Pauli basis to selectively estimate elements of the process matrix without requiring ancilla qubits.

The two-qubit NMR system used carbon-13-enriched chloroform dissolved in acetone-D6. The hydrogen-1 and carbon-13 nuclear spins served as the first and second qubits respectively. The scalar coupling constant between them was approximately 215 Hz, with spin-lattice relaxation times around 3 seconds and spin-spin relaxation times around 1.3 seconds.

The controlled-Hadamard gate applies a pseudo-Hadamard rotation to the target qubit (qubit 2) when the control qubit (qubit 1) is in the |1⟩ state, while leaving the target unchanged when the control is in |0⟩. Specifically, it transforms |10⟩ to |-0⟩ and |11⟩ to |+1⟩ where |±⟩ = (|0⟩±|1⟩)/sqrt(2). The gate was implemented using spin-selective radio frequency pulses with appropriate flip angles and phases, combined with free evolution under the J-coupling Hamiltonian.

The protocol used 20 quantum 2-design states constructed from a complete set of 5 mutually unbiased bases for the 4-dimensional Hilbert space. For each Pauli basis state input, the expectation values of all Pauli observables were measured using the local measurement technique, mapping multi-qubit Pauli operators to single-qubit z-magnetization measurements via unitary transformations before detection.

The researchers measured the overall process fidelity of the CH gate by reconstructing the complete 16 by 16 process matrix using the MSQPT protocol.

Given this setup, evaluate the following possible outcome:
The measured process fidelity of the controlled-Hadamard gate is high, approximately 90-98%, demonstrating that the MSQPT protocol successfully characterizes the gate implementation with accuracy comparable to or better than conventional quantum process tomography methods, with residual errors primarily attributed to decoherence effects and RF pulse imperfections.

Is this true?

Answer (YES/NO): YES